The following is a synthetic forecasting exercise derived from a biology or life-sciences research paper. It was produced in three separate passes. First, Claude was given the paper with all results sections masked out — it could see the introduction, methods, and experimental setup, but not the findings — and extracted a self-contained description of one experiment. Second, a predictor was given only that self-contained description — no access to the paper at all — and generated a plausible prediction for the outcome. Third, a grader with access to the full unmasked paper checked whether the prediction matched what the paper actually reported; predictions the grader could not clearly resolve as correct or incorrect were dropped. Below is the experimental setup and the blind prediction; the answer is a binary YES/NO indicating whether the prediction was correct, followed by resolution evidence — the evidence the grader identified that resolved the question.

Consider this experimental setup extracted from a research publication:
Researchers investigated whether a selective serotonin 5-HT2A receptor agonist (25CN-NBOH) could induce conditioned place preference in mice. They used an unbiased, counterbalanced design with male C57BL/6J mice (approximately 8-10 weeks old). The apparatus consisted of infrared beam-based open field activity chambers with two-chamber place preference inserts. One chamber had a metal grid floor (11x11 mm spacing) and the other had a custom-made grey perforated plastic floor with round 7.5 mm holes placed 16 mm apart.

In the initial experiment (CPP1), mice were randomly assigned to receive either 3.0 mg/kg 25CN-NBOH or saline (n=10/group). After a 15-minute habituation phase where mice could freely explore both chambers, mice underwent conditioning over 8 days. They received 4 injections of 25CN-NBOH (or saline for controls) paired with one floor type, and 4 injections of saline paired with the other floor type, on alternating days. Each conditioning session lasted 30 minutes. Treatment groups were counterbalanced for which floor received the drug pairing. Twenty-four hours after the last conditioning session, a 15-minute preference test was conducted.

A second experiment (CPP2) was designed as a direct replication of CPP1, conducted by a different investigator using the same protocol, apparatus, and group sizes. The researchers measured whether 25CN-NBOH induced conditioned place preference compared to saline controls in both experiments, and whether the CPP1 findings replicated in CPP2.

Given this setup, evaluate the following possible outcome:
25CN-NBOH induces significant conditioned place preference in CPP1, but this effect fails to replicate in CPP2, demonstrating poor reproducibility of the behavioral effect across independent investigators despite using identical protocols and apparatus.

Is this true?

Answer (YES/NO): YES